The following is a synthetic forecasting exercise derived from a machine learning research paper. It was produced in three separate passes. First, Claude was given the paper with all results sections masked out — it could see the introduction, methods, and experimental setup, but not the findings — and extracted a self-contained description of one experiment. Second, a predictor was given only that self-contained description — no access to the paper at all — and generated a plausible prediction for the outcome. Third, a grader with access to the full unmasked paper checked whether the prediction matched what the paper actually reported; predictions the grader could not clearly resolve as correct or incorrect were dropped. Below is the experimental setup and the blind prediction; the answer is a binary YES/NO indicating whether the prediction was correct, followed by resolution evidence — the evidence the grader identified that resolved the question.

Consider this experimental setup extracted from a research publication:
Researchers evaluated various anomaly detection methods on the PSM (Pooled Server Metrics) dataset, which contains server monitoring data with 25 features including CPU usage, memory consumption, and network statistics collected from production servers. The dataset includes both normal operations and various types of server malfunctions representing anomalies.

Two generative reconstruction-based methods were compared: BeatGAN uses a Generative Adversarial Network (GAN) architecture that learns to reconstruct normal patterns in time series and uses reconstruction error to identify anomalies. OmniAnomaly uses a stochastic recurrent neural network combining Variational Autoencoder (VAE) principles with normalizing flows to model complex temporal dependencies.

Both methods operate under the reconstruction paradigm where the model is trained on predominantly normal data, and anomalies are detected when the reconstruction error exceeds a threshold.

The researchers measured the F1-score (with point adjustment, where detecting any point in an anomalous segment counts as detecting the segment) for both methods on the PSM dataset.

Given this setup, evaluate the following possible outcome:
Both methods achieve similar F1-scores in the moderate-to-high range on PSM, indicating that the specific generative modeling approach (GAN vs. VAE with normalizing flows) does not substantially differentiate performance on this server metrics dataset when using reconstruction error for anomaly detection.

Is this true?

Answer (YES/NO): NO